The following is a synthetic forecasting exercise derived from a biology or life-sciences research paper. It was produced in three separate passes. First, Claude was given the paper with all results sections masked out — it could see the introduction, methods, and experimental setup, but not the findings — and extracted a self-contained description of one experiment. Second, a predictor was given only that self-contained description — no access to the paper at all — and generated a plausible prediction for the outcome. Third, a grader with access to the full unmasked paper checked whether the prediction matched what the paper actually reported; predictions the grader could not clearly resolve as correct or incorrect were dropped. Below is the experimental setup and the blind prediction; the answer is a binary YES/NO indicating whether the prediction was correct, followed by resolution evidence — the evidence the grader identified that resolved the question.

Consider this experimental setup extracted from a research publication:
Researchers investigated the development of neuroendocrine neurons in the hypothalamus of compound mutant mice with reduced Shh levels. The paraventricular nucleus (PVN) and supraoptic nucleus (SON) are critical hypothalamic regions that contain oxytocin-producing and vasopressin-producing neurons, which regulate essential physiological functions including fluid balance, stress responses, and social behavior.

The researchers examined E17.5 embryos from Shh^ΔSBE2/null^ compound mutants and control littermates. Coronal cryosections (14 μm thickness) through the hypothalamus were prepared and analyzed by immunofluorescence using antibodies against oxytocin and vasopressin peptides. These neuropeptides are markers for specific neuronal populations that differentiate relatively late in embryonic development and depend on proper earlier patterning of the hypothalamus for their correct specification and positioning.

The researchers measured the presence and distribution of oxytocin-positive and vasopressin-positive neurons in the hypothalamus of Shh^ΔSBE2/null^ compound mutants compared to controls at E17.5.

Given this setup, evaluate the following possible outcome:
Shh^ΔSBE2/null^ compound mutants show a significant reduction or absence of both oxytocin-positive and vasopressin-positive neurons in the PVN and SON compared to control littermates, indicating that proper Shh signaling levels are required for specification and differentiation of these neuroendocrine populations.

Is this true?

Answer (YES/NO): YES